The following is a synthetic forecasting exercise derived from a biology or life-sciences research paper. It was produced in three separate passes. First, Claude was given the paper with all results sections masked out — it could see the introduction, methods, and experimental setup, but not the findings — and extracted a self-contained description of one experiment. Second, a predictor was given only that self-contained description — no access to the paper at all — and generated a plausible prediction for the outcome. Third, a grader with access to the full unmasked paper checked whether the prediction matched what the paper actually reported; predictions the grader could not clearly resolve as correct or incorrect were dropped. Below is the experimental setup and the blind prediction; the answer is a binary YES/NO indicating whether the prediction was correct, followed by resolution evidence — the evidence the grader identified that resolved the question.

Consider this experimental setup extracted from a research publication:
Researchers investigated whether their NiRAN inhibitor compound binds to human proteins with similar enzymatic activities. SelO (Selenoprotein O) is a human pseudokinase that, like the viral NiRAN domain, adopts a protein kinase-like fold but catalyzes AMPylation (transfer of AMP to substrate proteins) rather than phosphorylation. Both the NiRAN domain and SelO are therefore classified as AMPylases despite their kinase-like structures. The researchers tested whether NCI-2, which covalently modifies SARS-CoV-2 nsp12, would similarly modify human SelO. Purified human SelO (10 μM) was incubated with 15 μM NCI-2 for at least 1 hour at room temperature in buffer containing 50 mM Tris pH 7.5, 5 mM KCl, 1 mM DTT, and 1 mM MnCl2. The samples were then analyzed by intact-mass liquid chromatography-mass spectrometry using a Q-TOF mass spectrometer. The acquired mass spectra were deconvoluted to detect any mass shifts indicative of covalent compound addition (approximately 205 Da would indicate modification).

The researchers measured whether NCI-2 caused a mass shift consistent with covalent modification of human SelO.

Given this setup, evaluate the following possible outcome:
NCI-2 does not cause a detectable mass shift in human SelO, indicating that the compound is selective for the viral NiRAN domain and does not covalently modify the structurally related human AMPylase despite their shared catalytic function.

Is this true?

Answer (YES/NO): YES